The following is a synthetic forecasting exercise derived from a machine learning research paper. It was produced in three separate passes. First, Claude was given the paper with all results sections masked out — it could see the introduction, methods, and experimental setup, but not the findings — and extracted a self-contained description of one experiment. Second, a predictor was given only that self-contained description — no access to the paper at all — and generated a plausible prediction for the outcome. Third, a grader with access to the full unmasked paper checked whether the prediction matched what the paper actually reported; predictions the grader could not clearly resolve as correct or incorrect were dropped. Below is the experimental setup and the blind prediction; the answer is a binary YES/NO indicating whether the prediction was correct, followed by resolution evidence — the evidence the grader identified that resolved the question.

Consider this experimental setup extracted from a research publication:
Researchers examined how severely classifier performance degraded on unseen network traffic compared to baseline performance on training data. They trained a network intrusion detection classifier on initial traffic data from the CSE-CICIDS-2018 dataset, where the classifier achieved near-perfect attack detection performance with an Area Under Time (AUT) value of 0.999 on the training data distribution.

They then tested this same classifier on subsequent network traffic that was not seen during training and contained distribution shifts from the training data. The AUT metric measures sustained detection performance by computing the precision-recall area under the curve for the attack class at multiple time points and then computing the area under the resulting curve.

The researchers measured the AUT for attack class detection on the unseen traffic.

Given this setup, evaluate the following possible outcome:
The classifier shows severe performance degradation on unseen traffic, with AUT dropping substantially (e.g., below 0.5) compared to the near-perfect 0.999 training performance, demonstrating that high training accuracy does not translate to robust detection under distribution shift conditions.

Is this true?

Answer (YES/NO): YES